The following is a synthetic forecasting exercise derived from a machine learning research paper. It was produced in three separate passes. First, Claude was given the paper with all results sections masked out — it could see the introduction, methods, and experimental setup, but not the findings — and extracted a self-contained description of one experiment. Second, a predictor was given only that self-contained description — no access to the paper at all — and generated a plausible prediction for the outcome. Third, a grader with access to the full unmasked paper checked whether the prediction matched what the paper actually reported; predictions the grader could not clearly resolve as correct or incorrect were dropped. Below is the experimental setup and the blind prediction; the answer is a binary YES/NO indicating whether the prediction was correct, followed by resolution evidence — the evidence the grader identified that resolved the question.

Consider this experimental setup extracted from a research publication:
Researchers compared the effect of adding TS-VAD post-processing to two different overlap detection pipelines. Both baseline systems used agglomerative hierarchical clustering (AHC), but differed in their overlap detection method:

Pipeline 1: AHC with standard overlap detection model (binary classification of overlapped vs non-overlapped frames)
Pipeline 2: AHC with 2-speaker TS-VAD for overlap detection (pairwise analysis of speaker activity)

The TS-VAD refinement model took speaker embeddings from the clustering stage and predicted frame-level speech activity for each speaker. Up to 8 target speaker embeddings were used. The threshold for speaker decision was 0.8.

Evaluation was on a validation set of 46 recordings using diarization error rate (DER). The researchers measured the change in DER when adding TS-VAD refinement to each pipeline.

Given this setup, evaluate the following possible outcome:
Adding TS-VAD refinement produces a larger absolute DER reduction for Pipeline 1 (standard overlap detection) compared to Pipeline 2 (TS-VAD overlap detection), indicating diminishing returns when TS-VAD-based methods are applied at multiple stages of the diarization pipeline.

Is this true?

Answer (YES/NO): NO